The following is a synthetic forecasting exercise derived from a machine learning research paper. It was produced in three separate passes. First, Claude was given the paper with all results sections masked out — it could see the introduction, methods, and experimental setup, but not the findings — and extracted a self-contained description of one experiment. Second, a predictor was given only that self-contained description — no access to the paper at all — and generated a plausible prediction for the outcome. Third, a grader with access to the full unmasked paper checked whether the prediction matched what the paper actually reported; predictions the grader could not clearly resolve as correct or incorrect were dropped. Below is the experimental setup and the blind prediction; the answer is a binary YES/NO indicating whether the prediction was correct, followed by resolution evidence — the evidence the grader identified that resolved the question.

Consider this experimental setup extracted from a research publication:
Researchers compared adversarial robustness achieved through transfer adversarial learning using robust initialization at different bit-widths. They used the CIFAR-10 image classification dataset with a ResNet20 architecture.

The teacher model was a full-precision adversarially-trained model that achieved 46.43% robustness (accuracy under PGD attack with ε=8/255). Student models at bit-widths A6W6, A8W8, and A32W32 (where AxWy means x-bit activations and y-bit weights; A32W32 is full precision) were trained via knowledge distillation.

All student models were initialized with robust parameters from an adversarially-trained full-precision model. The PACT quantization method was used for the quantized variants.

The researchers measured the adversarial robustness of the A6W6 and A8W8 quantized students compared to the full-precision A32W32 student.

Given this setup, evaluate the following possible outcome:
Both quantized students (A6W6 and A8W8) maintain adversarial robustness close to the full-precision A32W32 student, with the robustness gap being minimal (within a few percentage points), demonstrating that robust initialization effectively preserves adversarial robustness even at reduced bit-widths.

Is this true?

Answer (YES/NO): YES